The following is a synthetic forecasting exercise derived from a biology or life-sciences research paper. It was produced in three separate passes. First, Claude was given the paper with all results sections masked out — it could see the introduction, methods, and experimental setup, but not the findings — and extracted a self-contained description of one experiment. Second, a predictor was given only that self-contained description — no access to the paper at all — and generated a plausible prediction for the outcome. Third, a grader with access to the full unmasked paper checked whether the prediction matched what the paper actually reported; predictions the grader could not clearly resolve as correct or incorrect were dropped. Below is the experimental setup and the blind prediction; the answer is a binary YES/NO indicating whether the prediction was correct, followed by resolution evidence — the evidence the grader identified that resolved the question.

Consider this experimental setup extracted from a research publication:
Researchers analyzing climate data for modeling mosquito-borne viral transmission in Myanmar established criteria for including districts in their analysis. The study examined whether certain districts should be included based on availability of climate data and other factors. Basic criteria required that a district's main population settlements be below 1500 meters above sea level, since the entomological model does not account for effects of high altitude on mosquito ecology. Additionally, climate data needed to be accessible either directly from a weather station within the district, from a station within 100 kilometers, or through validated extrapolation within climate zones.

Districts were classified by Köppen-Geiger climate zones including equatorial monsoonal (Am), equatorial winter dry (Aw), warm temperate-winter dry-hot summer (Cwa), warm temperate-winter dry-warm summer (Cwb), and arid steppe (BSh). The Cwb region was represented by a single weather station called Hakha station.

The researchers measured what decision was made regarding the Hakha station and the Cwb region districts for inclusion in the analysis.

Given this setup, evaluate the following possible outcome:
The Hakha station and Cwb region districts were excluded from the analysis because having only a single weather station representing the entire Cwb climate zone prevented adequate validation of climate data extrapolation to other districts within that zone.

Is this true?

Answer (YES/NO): NO